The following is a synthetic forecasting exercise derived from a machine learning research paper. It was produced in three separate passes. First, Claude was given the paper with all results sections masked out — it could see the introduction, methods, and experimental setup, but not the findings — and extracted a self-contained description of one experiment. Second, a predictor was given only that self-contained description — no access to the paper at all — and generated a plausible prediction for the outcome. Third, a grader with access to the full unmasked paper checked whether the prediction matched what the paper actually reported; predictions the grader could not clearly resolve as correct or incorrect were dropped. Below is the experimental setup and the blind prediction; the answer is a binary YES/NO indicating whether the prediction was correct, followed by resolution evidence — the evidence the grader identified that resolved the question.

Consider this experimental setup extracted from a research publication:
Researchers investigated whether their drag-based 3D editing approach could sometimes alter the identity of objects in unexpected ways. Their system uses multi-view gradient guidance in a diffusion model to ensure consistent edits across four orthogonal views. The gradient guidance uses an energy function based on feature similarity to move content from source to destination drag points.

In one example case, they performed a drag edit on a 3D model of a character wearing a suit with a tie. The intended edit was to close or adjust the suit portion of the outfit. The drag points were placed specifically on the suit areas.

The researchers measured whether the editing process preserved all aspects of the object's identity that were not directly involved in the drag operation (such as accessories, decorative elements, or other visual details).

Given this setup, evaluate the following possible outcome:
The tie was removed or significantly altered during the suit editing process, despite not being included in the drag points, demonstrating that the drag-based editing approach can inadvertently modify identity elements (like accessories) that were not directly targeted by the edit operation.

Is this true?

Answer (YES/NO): YES